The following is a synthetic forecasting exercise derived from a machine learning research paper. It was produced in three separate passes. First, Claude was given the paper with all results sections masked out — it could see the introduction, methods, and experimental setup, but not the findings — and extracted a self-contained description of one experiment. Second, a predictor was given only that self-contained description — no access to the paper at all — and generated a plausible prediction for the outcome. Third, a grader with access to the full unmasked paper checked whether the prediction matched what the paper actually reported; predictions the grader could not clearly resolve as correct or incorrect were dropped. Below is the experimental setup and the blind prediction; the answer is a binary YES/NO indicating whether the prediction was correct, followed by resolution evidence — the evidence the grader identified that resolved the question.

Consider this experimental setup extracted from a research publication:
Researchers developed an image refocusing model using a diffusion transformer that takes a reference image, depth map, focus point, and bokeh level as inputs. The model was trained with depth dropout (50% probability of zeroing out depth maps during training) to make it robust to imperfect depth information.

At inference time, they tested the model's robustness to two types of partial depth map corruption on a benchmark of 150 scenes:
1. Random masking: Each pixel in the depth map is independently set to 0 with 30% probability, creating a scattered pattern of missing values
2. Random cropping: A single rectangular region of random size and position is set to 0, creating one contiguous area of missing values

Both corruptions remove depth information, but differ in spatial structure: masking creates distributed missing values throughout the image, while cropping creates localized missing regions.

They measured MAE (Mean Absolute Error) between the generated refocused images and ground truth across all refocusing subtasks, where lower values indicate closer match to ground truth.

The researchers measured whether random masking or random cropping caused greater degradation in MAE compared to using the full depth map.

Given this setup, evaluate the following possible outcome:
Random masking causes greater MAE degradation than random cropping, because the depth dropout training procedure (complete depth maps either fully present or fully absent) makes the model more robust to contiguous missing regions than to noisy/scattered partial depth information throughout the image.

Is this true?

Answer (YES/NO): NO